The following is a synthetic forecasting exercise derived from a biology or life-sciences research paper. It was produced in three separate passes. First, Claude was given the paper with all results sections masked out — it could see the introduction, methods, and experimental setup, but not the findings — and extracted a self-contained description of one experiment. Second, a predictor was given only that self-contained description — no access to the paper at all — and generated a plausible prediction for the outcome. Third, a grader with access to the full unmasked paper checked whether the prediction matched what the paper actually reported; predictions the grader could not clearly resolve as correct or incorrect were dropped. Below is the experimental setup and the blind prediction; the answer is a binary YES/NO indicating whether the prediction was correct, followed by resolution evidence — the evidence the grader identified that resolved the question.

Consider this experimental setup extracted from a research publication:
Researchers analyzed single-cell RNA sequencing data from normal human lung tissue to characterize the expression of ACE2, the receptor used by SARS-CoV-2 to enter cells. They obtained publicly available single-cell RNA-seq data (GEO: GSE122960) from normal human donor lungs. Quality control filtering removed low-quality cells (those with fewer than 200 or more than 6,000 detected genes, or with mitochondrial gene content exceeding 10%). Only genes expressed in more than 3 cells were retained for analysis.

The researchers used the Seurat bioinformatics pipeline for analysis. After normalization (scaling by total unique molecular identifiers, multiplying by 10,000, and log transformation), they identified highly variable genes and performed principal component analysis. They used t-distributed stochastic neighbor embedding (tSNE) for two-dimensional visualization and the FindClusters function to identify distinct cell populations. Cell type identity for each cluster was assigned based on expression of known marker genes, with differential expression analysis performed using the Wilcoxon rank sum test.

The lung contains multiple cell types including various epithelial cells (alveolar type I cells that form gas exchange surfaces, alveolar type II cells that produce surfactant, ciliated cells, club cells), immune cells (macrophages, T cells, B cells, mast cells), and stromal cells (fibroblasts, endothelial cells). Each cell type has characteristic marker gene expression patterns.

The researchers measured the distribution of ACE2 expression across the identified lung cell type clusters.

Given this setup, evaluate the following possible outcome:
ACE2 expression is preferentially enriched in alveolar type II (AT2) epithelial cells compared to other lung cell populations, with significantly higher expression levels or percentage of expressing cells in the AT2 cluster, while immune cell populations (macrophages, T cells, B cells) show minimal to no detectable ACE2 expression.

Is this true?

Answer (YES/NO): YES